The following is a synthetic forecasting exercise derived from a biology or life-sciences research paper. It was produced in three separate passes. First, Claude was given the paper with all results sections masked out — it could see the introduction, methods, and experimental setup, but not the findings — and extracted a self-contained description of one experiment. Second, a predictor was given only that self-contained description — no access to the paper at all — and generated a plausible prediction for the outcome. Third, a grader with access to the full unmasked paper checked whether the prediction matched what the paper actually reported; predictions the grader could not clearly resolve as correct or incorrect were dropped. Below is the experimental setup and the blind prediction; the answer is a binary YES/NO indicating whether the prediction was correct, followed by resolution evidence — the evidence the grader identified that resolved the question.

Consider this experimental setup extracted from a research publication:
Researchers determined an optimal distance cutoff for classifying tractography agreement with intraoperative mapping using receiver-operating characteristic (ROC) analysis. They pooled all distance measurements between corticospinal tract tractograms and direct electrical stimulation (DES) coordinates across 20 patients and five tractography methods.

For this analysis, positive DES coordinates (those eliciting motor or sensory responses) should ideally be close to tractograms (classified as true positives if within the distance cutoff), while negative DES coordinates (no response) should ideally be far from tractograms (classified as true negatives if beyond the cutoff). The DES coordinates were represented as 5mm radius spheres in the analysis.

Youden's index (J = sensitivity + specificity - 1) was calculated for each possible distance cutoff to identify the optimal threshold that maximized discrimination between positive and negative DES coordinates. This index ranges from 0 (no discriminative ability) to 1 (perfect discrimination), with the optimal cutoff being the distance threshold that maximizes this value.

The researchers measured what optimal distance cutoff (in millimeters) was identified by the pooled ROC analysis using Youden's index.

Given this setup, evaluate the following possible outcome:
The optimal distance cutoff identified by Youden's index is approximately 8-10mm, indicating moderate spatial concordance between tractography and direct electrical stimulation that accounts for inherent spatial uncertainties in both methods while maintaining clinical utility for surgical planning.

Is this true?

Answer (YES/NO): NO